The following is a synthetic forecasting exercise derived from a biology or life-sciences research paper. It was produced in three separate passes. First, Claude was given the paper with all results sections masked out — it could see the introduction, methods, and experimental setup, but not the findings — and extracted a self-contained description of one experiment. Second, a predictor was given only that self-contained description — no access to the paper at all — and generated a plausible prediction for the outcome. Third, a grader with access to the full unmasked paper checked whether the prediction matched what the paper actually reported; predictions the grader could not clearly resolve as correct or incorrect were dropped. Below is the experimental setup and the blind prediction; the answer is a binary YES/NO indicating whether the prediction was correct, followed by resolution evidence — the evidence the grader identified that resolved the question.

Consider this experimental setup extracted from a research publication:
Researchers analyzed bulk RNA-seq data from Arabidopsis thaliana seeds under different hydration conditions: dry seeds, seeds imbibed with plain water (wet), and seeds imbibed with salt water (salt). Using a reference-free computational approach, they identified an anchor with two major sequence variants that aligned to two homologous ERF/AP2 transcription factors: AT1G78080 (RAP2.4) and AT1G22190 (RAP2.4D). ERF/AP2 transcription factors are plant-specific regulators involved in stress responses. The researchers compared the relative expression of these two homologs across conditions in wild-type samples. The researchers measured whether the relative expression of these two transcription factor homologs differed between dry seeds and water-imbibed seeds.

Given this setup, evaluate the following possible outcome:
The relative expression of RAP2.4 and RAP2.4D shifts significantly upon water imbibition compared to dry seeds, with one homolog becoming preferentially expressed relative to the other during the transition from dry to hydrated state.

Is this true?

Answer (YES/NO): YES